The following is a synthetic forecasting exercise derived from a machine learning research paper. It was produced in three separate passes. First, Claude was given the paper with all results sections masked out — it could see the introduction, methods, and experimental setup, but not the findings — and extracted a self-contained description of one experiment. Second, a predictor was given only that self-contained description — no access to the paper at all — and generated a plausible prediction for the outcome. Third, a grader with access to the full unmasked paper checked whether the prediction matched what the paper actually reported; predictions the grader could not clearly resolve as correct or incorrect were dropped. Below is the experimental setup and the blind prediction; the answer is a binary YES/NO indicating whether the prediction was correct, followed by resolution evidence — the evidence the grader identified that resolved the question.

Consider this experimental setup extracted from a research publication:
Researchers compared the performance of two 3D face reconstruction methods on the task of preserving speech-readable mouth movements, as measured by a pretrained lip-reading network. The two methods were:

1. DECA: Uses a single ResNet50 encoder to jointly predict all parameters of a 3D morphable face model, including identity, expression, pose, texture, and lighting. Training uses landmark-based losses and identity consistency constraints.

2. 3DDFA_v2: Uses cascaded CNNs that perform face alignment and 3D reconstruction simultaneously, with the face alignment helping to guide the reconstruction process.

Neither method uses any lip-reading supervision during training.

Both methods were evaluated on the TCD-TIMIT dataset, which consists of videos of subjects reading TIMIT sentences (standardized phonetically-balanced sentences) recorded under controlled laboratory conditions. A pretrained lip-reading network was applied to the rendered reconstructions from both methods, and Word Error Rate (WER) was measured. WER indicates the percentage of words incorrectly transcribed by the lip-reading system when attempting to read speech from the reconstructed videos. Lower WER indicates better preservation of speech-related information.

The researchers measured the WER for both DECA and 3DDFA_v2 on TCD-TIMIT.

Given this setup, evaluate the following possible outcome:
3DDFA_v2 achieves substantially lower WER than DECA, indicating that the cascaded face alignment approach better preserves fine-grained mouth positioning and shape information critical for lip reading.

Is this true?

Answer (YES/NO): NO